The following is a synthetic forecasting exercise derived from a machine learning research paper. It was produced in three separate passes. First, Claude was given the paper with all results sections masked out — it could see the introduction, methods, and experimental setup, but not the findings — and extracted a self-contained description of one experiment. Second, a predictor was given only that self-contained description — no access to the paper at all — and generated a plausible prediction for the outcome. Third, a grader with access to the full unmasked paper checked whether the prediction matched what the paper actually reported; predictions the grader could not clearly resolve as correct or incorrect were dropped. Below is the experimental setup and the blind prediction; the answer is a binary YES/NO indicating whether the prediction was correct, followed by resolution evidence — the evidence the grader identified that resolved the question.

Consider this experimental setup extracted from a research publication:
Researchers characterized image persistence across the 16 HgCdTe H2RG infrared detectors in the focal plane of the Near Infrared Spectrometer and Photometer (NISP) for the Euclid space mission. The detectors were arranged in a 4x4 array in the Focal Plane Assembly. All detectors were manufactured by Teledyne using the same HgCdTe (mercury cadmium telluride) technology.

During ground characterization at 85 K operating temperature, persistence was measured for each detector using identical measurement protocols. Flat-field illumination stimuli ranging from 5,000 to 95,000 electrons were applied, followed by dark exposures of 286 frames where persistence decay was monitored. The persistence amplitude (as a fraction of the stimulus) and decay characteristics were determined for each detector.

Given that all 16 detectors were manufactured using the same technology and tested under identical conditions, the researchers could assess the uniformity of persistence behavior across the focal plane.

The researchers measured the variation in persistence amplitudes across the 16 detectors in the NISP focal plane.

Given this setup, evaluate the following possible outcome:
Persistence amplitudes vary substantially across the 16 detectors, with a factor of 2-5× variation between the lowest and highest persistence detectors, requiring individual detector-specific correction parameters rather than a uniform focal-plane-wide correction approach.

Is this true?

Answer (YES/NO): NO